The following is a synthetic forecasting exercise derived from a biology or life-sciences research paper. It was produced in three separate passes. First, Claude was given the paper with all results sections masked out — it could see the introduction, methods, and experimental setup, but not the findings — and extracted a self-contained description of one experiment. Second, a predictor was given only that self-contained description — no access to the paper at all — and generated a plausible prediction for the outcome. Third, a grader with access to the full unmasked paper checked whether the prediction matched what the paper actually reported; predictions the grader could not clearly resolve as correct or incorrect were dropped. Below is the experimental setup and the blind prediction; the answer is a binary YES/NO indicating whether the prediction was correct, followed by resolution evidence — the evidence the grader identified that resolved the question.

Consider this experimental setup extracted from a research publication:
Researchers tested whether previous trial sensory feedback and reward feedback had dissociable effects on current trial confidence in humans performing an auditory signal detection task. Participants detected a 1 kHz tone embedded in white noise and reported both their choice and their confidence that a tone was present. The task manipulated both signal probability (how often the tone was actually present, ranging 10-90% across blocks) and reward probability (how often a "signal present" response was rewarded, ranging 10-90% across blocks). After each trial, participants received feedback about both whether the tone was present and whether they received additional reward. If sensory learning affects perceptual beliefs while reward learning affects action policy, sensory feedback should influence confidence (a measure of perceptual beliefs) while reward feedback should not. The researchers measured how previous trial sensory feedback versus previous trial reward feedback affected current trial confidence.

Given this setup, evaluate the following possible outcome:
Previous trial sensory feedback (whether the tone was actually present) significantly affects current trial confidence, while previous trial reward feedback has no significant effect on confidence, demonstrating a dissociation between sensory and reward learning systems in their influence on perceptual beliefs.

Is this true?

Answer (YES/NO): YES